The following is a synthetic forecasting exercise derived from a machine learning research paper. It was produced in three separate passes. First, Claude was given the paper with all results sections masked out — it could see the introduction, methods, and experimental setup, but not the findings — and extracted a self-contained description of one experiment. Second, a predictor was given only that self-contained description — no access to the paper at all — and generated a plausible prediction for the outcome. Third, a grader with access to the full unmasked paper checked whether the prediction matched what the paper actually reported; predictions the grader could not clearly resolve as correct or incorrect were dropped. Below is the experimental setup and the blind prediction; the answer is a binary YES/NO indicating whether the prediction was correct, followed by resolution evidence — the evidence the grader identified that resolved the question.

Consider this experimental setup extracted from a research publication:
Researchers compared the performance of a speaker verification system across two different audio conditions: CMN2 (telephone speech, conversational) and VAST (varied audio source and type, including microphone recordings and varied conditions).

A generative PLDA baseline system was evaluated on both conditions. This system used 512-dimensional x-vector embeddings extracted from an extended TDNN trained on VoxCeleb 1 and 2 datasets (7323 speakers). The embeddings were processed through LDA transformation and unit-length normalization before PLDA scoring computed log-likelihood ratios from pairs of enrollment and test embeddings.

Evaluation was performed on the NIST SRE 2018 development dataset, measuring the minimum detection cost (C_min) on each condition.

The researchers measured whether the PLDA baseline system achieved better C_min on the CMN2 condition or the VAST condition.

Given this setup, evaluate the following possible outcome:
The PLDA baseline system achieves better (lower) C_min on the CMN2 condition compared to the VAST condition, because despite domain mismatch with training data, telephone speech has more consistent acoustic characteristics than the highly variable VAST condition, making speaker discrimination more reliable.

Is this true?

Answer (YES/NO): YES